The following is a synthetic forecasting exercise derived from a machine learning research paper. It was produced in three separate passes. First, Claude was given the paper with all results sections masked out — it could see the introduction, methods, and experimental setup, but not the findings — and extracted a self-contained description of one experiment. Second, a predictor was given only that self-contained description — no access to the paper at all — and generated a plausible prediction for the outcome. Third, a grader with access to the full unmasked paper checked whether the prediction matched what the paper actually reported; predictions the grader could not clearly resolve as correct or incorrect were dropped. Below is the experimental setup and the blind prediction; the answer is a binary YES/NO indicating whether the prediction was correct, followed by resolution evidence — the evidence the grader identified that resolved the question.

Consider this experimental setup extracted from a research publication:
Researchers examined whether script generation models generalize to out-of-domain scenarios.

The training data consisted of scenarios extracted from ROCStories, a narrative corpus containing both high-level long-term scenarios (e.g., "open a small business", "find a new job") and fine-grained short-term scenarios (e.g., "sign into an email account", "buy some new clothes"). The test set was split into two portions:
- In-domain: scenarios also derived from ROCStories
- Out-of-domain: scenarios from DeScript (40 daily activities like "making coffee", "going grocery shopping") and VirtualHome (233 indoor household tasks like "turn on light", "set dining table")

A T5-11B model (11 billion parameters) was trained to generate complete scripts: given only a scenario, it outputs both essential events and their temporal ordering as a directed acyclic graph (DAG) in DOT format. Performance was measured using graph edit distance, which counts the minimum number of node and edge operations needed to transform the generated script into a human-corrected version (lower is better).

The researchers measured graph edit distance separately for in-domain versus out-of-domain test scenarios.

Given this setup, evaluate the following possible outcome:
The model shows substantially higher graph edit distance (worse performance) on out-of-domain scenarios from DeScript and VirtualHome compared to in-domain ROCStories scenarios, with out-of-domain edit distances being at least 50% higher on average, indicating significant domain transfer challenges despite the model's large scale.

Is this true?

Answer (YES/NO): NO